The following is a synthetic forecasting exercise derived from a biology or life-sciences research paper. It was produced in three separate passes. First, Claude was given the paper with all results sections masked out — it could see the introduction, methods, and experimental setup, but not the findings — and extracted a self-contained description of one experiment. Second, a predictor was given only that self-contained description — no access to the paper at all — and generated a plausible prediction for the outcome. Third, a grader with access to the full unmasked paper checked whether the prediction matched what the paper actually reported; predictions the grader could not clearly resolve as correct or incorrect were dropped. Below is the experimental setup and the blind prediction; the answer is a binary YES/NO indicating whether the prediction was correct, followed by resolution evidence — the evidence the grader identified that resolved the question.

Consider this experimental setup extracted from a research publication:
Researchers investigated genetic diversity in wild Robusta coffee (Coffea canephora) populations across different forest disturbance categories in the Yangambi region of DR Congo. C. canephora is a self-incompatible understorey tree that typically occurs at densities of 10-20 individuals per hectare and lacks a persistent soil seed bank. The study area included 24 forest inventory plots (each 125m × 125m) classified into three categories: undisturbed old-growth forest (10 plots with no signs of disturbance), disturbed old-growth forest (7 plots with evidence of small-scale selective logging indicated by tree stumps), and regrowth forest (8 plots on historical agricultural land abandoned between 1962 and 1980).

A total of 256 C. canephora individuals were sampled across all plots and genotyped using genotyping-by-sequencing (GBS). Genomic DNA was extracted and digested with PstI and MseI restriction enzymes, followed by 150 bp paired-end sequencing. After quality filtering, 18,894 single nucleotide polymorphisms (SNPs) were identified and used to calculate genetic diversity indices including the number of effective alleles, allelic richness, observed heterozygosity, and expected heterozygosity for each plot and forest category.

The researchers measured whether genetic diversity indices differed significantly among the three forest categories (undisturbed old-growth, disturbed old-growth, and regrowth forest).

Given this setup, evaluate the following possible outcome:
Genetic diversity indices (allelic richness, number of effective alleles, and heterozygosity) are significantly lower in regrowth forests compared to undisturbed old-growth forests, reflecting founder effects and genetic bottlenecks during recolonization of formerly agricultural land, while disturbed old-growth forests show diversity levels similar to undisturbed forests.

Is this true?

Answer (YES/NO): NO